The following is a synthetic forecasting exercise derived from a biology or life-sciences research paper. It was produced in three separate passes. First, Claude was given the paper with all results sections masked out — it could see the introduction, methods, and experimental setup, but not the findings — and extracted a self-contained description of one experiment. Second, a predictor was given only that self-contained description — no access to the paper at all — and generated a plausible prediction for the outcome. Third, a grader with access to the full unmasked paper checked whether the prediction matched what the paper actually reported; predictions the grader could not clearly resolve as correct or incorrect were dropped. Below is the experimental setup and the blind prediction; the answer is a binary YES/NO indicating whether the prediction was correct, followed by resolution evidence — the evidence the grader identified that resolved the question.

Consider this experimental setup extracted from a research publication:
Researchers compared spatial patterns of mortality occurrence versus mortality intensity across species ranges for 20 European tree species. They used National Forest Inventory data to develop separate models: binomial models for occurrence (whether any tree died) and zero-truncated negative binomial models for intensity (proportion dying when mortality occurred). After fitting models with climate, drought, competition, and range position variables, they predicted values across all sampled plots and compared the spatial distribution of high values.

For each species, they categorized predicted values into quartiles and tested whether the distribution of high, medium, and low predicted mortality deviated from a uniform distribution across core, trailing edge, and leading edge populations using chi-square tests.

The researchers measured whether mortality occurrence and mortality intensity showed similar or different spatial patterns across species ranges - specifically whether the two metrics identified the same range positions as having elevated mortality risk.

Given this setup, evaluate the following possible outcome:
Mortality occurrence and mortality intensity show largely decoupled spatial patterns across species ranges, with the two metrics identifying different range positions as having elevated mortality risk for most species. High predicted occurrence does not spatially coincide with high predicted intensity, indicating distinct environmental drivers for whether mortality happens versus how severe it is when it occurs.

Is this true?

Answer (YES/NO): YES